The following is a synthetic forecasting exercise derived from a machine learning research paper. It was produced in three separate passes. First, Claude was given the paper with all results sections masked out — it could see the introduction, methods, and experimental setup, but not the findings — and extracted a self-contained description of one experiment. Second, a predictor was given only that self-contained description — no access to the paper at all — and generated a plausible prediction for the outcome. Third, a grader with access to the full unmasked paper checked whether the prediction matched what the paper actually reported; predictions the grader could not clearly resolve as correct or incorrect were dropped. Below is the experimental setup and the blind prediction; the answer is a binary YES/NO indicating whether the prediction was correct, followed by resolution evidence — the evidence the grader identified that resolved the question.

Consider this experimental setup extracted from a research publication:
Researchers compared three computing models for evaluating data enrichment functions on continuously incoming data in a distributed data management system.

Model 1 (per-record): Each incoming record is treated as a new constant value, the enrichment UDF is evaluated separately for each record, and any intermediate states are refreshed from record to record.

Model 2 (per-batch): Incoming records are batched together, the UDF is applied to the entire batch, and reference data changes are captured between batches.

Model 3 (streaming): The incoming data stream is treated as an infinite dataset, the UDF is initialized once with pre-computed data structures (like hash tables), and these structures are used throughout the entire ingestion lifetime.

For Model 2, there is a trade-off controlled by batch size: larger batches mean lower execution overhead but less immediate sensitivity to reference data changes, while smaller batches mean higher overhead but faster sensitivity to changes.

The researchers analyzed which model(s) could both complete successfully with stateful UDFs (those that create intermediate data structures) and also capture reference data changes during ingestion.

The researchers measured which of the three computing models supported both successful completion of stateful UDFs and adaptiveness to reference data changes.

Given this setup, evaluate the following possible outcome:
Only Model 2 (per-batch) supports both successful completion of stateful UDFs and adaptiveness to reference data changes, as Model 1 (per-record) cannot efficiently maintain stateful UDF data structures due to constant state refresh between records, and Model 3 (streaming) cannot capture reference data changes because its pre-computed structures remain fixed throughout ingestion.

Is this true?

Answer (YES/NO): NO